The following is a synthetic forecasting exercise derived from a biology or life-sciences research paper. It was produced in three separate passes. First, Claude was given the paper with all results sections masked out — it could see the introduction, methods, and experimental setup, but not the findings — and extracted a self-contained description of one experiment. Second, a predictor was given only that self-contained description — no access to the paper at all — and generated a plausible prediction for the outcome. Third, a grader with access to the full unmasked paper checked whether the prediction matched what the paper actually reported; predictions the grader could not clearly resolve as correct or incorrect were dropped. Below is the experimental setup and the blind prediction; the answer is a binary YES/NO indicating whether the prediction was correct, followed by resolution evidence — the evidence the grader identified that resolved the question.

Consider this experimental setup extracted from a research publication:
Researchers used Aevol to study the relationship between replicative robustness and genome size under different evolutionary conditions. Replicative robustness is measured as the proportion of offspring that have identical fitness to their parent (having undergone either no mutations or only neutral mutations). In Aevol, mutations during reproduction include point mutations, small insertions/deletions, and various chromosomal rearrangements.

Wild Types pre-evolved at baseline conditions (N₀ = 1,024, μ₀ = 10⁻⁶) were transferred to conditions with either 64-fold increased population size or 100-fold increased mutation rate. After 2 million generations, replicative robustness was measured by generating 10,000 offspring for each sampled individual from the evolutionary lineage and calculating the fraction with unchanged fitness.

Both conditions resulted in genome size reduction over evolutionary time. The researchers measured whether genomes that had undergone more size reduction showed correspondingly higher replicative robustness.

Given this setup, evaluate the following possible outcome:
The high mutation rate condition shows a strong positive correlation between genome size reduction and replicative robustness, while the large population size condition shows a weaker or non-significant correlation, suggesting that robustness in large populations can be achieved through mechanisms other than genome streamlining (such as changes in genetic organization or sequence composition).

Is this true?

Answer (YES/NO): NO